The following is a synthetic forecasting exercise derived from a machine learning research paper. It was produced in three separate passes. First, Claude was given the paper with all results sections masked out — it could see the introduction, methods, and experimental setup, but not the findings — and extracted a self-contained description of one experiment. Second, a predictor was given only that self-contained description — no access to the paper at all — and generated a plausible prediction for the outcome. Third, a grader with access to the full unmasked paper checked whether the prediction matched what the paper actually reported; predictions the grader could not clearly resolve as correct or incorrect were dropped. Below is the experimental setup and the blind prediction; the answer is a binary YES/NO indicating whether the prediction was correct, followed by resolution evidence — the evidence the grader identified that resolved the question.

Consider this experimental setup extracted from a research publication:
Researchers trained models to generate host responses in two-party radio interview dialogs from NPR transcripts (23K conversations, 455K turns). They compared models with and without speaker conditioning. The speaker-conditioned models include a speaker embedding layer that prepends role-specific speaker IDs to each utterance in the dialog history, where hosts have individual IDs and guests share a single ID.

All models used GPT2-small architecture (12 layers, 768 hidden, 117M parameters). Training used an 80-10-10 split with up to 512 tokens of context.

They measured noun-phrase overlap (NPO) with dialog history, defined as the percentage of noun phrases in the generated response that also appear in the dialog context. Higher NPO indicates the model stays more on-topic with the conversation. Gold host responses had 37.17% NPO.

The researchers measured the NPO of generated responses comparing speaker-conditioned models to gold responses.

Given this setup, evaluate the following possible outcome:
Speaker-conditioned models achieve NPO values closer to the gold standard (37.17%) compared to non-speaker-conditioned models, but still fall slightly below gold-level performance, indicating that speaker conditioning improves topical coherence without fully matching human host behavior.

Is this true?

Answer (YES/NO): NO